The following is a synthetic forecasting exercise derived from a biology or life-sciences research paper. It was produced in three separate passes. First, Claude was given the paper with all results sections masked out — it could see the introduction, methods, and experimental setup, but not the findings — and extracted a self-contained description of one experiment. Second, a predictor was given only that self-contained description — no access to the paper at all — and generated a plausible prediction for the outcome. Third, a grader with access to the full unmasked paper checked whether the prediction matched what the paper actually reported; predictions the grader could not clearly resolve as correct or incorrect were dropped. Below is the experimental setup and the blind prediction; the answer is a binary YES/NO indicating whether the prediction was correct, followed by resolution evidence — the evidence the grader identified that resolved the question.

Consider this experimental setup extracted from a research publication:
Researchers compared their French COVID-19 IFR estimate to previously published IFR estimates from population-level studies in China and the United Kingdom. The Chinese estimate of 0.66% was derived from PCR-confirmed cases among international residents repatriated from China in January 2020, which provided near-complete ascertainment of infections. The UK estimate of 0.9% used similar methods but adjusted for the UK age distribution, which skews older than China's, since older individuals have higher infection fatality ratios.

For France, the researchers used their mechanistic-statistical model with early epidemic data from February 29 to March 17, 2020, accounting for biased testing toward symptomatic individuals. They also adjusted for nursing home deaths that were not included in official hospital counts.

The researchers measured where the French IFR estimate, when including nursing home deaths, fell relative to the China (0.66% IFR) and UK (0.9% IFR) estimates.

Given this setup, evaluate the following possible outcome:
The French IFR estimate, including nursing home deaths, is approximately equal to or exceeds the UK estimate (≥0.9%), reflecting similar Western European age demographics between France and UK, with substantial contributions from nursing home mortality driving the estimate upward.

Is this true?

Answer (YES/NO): NO